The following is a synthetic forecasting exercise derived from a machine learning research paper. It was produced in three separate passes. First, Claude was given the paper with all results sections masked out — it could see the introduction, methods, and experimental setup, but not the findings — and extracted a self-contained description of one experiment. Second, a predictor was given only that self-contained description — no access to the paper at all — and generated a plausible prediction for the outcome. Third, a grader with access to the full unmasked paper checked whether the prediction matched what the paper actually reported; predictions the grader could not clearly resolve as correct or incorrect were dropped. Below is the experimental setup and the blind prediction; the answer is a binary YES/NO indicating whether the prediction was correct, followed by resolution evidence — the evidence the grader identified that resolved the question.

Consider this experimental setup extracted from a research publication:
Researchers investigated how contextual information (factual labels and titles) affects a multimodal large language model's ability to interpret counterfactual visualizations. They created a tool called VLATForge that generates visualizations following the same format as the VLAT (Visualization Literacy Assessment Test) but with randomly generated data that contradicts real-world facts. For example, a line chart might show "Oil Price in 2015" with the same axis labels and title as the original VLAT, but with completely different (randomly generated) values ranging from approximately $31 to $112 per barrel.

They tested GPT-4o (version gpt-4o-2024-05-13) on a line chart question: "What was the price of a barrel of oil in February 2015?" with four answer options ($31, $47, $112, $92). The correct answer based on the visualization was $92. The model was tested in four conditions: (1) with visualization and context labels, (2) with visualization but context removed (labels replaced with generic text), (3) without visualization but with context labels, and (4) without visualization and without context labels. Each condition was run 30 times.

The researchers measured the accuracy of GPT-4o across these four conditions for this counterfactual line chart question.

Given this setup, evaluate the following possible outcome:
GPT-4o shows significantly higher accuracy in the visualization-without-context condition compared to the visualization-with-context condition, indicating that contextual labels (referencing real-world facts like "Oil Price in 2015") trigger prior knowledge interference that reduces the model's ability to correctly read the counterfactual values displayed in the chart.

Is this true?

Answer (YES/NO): YES